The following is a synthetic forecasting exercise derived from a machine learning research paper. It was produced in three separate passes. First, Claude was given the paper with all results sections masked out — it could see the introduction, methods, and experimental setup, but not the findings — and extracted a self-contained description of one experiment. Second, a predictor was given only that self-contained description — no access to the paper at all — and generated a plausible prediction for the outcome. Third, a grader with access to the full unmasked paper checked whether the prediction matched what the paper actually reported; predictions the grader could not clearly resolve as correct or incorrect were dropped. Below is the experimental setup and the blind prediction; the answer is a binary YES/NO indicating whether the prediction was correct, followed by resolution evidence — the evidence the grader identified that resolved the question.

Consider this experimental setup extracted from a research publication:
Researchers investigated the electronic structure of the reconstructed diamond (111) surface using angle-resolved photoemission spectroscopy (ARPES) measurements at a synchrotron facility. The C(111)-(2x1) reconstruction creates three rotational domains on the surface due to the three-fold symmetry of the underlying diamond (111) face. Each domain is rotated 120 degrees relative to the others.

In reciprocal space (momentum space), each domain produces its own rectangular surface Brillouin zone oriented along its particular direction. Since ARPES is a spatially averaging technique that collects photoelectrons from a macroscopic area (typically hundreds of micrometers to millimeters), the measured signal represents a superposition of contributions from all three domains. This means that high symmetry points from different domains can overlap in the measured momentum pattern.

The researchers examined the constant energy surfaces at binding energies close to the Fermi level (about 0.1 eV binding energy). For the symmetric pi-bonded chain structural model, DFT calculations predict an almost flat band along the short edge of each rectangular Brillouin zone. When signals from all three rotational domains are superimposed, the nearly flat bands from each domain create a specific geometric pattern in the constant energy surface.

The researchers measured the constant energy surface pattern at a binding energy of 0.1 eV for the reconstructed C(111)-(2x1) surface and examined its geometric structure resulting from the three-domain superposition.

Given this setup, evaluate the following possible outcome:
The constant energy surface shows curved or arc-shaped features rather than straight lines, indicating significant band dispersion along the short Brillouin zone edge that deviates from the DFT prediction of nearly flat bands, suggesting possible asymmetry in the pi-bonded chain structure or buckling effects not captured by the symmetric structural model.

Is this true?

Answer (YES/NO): NO